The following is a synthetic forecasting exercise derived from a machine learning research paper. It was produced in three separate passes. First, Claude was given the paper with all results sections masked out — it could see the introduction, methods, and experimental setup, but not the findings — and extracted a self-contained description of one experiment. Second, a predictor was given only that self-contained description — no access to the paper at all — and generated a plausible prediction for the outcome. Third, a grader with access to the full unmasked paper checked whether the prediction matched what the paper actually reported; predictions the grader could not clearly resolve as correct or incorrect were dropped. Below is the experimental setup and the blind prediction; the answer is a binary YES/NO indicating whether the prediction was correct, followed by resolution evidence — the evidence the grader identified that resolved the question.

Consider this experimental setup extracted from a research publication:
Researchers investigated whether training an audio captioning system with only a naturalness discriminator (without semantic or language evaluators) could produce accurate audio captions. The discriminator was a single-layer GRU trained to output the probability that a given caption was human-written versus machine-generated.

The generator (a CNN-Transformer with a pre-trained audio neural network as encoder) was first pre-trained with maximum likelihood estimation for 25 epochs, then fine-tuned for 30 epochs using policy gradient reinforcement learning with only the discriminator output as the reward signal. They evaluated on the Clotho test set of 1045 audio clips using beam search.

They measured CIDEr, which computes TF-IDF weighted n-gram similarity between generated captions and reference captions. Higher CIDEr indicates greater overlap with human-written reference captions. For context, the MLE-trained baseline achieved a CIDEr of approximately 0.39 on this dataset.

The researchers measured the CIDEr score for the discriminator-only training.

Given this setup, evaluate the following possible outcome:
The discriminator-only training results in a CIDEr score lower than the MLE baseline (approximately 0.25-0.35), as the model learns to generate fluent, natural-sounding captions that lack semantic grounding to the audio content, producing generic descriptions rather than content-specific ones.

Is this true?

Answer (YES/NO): NO